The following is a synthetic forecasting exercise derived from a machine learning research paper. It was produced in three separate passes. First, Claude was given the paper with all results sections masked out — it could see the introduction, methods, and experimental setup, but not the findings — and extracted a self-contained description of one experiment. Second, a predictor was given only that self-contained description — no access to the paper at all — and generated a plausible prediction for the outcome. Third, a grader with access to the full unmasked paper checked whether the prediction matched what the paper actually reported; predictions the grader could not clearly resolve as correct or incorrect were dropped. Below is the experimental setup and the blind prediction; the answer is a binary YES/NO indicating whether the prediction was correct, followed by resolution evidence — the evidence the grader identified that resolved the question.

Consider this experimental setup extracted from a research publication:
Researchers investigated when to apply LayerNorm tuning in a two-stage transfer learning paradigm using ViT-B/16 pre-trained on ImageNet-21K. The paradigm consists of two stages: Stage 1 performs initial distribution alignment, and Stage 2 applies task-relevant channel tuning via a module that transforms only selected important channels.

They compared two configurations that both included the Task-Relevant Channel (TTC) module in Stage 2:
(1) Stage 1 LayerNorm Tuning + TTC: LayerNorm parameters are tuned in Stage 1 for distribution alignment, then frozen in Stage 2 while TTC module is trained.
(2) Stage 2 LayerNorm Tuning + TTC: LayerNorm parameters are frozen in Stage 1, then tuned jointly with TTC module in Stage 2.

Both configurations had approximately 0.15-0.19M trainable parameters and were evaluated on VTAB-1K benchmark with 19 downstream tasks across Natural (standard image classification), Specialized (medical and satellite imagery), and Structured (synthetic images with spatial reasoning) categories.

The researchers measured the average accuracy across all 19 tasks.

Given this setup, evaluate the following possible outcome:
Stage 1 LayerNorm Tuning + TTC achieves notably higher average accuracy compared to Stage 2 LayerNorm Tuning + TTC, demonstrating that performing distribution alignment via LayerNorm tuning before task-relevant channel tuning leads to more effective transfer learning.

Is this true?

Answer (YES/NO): NO